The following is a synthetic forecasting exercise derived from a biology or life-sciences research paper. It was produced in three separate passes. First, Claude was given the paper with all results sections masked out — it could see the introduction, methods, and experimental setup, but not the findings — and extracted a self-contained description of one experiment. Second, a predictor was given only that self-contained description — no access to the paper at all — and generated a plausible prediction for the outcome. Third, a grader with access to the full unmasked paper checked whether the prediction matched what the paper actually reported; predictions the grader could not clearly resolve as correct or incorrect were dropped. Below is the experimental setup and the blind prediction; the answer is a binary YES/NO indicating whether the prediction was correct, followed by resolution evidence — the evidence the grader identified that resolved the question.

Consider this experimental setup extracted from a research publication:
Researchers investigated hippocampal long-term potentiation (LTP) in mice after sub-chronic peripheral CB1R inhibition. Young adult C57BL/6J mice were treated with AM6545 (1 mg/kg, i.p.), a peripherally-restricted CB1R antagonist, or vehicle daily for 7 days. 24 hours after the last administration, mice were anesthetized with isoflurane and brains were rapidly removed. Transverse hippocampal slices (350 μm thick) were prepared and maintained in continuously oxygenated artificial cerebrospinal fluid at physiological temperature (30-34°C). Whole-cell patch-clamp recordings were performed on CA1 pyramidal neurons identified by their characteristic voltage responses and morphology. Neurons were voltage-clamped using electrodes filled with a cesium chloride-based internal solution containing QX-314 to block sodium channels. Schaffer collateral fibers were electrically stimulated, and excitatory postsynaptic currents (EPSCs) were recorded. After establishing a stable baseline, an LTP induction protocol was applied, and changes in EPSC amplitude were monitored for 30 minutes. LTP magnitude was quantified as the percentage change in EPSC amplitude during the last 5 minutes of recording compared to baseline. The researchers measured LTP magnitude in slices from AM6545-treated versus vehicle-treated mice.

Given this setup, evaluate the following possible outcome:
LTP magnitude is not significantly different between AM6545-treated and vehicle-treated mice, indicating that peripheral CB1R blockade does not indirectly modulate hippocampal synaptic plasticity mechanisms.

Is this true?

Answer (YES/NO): NO